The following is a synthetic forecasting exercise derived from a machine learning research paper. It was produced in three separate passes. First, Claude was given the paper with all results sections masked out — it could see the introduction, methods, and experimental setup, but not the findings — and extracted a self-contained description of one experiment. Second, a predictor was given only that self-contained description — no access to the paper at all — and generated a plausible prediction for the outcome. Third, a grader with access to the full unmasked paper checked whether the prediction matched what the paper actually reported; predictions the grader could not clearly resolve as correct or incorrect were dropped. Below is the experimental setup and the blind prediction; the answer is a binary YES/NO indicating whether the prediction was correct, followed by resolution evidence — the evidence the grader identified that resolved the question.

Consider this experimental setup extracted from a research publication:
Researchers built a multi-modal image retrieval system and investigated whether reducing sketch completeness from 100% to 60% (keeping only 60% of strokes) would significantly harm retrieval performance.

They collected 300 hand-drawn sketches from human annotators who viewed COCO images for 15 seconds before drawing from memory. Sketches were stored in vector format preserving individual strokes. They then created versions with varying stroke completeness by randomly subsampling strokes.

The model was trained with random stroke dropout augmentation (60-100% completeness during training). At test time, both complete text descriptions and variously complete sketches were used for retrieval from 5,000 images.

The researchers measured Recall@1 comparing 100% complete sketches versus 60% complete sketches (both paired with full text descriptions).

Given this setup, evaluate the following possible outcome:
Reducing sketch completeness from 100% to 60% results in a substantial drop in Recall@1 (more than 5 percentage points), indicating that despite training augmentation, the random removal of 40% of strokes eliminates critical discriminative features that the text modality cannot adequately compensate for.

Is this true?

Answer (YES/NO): NO